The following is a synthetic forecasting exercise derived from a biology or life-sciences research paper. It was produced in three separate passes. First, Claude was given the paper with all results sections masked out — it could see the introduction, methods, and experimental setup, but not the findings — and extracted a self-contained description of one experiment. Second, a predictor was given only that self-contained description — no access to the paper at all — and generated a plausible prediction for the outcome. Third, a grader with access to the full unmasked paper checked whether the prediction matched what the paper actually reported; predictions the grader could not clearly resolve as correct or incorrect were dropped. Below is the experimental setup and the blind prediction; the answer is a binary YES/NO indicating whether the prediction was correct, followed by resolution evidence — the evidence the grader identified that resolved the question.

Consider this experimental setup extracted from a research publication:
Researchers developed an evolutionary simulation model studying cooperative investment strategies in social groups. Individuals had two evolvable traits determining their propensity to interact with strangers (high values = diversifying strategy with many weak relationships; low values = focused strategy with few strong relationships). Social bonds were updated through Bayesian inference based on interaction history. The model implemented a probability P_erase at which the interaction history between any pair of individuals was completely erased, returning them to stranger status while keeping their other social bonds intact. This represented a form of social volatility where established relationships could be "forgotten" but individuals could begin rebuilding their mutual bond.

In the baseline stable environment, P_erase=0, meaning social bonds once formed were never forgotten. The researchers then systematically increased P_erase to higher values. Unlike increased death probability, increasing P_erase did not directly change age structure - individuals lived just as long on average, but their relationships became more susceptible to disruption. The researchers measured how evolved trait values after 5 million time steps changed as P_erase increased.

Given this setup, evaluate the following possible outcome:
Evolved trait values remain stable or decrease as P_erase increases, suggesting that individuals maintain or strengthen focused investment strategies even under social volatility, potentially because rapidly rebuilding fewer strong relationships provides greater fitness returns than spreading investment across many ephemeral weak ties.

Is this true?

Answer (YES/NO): YES